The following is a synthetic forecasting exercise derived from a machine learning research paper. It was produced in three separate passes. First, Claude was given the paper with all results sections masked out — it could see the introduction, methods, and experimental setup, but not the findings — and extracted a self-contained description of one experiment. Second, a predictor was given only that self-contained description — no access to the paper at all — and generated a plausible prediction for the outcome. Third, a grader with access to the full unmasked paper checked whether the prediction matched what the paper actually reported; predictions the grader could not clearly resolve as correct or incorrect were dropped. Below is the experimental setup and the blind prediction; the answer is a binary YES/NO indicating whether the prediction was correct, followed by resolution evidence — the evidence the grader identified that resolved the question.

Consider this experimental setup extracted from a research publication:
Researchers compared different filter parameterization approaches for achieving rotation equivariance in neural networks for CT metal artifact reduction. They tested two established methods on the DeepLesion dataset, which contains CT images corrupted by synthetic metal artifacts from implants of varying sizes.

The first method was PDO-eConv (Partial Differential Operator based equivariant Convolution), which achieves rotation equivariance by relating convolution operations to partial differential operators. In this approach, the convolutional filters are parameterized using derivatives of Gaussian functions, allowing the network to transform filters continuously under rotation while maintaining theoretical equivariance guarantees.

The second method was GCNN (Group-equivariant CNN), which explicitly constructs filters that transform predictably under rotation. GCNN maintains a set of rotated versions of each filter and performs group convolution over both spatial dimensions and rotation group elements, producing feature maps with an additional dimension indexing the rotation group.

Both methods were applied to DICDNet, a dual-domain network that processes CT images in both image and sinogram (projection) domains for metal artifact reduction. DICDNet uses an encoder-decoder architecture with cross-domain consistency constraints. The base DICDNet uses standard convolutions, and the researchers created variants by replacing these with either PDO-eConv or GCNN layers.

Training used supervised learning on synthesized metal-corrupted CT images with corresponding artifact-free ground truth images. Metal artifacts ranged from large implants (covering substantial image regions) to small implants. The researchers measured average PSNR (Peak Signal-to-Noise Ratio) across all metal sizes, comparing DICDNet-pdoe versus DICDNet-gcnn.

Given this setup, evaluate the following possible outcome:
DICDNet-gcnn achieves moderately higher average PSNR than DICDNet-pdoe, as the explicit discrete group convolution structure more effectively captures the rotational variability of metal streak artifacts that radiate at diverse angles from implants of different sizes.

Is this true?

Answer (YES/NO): YES